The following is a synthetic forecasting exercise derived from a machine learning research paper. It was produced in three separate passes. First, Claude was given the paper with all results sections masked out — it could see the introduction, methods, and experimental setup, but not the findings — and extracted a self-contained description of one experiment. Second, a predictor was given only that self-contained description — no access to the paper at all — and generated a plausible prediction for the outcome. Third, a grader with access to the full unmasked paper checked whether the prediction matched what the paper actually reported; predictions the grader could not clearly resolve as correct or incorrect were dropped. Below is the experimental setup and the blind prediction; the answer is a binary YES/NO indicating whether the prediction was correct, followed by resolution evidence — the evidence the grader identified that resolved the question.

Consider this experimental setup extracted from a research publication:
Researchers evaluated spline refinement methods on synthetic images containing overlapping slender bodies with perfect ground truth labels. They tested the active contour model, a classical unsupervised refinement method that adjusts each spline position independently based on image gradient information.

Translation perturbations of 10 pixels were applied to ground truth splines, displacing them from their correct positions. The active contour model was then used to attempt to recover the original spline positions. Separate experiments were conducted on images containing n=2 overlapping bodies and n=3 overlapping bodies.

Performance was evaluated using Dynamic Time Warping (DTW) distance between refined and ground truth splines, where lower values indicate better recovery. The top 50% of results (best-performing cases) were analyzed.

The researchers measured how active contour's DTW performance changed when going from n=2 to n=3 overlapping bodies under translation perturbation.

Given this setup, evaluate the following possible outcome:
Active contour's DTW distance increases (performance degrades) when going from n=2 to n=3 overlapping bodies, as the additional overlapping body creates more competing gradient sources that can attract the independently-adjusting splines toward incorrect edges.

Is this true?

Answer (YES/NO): YES